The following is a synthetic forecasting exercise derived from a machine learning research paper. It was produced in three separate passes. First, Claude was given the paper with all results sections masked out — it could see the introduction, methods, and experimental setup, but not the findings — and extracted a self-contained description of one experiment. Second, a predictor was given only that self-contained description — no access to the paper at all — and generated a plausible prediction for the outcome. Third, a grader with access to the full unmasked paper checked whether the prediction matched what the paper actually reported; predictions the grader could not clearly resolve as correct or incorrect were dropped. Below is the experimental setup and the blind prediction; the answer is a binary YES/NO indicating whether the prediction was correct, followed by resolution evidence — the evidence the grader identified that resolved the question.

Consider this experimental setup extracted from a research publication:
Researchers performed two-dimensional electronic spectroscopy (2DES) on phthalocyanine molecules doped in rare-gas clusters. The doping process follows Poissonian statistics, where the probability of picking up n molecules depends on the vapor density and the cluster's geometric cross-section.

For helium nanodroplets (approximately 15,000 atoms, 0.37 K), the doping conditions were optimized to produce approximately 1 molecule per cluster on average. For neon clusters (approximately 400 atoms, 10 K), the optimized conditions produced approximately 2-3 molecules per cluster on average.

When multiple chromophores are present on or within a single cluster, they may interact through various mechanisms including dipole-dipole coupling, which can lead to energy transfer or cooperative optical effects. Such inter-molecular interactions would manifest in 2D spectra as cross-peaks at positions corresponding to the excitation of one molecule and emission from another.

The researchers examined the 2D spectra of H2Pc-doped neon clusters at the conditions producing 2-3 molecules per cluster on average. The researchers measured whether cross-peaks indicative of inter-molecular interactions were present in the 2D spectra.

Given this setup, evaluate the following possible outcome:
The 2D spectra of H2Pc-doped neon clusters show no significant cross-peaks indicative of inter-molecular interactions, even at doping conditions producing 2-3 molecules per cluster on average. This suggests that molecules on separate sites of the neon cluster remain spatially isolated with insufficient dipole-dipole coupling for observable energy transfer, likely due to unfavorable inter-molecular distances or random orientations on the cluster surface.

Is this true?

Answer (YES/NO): YES